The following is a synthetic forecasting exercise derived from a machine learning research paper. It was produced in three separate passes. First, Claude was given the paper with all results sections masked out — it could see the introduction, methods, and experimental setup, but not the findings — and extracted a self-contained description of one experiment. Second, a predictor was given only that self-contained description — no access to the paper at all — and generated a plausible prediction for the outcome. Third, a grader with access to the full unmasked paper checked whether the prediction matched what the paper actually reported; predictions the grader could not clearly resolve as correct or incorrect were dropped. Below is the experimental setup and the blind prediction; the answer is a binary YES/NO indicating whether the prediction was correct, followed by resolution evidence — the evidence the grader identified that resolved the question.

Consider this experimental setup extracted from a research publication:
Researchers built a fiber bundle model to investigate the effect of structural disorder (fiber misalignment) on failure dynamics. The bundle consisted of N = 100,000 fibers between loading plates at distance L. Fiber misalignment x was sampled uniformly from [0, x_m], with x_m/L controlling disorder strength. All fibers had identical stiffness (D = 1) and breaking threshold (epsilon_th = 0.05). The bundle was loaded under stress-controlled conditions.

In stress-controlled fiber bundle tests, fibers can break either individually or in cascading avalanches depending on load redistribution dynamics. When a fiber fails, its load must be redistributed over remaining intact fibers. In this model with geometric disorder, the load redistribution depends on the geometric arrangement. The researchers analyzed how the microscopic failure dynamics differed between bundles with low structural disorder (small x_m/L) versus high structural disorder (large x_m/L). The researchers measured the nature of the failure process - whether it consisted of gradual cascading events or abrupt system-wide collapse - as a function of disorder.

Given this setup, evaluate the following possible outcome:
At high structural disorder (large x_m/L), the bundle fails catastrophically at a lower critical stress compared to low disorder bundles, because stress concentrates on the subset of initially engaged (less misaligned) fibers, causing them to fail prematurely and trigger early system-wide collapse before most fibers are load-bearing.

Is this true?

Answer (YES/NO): NO